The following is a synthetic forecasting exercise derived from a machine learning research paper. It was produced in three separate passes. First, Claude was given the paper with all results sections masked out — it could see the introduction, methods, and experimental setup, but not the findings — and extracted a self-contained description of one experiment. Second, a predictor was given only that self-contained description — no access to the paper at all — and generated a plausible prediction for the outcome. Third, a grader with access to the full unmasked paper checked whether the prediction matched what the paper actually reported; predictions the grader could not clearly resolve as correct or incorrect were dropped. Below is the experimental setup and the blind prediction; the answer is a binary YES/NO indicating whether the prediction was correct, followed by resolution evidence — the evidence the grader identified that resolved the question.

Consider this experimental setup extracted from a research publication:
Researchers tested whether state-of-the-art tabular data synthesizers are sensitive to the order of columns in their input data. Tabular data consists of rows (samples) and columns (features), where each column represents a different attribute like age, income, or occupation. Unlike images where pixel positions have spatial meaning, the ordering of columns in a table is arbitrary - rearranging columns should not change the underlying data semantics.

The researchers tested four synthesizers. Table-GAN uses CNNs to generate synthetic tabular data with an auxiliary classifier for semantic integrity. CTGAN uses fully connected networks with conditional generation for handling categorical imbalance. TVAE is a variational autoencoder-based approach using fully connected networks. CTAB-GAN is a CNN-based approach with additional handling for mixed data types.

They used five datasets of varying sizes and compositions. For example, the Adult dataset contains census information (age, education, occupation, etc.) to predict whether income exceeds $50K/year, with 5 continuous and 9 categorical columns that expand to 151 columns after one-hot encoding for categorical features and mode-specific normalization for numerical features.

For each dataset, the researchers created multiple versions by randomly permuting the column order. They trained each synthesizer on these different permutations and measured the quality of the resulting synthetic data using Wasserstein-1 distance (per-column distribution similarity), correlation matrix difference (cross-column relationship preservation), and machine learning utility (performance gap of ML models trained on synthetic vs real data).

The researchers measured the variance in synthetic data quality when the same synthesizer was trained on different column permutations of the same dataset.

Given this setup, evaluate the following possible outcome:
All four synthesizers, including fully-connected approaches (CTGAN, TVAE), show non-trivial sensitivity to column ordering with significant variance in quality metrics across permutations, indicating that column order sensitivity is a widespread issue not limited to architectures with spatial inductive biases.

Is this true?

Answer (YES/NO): YES